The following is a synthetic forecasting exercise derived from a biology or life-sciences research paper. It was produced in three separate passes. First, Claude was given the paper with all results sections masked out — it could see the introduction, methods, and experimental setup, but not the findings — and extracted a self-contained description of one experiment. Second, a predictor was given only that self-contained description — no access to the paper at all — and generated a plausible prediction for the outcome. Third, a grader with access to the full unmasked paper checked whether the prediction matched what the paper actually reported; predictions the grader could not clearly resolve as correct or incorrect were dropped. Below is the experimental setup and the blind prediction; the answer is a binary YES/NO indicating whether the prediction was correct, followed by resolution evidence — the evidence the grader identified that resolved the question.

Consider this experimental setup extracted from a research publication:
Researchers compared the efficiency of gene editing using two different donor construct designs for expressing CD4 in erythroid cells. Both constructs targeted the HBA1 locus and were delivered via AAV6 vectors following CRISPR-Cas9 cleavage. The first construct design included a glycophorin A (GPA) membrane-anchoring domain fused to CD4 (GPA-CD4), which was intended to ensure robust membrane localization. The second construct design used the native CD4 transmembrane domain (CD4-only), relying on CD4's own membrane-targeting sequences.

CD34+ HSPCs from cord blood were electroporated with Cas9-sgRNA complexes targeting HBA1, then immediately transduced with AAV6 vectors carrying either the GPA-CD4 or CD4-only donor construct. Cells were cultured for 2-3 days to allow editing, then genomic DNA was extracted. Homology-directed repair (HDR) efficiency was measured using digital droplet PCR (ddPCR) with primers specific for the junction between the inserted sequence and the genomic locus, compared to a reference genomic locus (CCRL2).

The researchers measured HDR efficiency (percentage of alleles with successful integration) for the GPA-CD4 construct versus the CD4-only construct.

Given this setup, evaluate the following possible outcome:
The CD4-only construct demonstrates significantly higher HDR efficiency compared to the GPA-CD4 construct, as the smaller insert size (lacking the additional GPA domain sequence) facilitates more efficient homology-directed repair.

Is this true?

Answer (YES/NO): NO